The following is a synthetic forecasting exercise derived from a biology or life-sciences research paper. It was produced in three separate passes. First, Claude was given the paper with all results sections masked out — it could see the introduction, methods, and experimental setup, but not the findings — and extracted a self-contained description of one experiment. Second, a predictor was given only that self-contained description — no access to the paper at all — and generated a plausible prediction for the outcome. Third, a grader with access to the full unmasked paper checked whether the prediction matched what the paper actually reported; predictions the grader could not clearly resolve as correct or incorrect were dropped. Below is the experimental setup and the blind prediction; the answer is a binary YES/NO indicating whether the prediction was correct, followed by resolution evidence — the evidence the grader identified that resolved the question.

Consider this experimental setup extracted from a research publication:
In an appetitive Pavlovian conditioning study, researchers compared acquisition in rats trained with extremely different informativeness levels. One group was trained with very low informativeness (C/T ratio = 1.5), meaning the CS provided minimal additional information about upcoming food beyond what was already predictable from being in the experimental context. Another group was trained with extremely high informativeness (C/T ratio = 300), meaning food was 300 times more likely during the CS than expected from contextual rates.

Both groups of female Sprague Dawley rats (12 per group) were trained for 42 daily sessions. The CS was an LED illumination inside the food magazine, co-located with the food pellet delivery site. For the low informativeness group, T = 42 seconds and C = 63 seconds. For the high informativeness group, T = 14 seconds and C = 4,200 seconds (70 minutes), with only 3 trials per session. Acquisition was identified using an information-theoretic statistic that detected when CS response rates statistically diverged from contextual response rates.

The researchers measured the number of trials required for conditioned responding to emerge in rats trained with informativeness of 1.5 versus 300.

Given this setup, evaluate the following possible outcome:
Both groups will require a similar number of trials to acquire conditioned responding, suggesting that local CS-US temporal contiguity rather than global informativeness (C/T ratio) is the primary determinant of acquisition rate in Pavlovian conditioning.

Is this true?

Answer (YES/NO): NO